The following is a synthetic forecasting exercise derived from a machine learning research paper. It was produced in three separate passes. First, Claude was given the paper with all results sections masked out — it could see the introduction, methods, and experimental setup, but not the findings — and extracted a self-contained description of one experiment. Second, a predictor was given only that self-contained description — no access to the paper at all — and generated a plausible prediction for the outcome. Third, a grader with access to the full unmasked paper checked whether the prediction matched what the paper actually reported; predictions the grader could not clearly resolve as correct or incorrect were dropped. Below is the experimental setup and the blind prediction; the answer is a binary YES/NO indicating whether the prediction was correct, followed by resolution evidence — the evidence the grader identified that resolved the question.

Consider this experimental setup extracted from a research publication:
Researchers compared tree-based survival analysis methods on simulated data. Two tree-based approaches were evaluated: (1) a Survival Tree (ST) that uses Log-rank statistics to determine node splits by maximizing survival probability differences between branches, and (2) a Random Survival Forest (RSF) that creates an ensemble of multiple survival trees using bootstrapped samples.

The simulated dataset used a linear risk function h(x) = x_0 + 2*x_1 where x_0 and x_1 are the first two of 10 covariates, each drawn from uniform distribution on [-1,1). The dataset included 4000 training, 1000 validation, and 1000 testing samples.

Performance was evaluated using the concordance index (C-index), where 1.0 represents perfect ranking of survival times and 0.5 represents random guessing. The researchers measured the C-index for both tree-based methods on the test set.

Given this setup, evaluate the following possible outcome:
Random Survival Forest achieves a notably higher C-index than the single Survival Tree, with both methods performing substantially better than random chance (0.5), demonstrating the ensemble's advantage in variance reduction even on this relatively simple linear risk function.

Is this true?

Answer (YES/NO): YES